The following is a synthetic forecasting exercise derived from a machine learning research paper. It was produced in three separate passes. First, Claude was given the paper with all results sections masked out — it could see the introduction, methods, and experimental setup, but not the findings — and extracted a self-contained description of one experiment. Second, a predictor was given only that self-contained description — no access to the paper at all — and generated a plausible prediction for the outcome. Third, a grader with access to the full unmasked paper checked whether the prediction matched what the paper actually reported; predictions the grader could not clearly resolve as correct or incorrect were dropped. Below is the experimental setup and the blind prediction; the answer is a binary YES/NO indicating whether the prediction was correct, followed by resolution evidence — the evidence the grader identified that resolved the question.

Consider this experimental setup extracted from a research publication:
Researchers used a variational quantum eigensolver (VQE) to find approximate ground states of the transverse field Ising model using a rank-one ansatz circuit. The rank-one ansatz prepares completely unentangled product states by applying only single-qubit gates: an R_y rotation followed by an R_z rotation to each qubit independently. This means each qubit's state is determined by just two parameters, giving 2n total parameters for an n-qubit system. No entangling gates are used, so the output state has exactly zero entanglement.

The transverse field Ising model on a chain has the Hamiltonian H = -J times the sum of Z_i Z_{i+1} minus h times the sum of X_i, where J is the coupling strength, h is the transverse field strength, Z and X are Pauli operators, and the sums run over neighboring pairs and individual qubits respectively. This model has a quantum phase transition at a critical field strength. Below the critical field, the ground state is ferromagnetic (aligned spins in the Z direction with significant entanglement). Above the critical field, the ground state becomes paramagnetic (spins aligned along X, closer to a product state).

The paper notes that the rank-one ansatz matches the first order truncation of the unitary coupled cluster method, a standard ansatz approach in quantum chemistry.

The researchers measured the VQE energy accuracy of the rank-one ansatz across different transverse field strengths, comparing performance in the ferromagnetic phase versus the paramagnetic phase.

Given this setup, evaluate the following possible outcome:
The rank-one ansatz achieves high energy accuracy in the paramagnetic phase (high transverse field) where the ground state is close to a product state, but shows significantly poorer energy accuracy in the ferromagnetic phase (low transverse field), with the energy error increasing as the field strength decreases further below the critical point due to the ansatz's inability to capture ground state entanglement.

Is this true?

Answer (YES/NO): NO